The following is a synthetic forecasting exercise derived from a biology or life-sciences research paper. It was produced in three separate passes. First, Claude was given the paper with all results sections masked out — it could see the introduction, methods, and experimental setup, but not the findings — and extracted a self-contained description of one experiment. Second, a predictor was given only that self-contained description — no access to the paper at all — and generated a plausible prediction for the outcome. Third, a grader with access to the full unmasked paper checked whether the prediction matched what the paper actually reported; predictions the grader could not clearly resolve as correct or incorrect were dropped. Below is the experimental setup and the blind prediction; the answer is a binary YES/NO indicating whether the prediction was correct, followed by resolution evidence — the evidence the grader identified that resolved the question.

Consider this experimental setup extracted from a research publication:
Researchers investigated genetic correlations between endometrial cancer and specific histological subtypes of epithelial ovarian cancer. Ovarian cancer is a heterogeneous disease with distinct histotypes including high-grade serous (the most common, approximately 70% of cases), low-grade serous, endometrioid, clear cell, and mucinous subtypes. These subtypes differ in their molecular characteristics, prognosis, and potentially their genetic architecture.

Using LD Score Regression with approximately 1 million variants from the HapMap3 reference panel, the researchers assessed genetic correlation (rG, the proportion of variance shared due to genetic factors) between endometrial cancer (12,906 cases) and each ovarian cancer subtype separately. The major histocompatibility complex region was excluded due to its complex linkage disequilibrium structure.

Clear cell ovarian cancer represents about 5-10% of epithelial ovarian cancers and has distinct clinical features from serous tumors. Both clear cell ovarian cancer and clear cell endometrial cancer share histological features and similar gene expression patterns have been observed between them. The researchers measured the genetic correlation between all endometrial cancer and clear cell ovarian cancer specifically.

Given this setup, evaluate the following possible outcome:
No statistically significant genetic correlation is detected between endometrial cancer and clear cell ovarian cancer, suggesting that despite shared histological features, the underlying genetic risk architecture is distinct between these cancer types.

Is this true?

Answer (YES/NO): YES